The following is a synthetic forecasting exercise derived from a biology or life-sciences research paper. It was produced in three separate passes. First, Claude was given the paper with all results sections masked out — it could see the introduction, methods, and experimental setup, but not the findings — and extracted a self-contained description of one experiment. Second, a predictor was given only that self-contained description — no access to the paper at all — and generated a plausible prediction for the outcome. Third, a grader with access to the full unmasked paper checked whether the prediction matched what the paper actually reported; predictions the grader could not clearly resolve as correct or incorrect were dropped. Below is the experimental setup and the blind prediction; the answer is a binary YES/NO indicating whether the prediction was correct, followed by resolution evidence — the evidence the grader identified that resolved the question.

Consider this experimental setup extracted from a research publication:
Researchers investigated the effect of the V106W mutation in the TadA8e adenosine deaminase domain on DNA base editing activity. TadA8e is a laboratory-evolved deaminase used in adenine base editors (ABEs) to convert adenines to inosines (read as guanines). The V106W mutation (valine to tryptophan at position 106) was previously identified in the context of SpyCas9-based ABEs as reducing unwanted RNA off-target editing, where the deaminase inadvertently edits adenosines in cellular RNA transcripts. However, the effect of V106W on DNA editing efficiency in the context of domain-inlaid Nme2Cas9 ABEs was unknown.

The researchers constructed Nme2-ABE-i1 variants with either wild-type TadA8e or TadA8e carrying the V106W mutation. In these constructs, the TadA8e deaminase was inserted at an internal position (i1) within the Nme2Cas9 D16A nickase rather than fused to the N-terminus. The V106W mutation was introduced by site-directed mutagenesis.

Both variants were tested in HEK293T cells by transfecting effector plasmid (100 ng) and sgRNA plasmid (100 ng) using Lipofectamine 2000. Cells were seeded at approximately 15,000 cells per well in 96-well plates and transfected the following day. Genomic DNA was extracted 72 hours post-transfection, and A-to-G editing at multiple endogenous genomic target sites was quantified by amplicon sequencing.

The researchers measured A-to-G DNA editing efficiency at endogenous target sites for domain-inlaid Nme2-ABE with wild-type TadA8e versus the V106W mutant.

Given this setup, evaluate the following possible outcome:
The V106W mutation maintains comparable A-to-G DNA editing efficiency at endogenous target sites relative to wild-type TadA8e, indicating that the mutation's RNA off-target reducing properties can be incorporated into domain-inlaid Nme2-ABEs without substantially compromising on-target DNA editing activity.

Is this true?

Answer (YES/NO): YES